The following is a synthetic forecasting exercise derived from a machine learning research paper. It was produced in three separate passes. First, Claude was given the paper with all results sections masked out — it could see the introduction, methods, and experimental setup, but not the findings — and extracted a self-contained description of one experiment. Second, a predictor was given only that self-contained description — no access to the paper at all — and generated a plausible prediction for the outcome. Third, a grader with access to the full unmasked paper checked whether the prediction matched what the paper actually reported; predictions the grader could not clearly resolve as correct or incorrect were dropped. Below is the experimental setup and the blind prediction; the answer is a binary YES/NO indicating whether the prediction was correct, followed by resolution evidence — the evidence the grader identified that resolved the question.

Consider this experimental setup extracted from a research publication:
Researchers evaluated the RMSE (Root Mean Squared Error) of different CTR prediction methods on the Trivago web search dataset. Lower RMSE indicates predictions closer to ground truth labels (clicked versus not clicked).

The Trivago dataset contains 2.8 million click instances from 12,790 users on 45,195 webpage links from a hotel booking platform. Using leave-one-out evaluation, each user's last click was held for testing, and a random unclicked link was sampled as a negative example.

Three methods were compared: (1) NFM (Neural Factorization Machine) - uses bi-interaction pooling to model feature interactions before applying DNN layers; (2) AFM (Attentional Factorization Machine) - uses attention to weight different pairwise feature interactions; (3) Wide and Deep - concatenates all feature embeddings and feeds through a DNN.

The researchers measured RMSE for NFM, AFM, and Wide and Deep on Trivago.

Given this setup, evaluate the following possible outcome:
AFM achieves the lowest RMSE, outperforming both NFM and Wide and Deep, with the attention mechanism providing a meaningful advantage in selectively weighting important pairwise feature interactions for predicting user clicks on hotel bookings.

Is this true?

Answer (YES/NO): YES